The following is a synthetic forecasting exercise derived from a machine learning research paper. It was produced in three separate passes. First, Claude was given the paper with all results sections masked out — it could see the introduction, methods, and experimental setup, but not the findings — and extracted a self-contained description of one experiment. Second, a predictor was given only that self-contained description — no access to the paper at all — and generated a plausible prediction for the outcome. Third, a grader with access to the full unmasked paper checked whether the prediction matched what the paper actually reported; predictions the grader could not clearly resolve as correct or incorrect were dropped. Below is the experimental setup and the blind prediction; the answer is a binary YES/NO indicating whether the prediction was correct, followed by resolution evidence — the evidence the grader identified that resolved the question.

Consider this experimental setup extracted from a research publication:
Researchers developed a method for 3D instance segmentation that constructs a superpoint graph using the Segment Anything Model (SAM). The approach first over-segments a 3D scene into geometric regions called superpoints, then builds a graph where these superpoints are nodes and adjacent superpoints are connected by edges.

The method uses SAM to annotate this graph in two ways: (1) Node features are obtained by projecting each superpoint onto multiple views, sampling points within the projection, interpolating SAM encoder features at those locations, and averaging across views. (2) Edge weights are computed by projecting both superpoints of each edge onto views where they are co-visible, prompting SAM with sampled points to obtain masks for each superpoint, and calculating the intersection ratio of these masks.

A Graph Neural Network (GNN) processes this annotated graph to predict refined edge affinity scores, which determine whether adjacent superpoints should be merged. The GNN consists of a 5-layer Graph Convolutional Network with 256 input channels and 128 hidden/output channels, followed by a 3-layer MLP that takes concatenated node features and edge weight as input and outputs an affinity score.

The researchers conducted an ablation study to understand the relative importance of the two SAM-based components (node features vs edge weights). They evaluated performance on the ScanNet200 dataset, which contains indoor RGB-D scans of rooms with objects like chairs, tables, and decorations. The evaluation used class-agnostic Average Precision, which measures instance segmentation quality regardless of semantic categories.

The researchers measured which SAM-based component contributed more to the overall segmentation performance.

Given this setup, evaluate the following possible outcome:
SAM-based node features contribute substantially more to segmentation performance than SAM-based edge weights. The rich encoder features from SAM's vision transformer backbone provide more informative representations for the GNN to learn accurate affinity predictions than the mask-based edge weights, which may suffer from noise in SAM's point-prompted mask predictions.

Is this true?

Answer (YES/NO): NO